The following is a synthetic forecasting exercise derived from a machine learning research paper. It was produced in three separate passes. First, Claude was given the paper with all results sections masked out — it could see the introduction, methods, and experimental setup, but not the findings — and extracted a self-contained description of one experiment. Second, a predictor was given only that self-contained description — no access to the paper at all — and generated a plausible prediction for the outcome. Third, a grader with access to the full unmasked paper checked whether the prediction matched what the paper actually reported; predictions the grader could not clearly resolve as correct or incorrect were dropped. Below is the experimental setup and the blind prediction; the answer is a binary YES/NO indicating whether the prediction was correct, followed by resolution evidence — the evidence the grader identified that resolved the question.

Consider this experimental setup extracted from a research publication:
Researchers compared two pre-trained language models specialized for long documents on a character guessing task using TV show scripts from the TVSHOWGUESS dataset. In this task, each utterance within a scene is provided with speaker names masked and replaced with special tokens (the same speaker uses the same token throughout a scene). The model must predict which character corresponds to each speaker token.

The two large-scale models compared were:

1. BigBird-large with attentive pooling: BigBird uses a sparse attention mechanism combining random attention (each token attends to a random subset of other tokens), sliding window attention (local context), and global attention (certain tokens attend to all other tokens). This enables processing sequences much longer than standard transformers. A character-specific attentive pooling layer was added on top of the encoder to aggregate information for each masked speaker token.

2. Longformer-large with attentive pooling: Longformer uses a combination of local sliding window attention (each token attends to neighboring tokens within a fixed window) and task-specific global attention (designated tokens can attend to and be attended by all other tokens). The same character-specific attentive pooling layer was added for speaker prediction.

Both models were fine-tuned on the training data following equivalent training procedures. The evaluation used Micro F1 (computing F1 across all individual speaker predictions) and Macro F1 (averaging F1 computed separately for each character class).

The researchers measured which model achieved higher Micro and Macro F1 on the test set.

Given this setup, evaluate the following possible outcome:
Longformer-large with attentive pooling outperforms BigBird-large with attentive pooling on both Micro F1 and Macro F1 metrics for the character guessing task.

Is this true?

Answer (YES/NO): YES